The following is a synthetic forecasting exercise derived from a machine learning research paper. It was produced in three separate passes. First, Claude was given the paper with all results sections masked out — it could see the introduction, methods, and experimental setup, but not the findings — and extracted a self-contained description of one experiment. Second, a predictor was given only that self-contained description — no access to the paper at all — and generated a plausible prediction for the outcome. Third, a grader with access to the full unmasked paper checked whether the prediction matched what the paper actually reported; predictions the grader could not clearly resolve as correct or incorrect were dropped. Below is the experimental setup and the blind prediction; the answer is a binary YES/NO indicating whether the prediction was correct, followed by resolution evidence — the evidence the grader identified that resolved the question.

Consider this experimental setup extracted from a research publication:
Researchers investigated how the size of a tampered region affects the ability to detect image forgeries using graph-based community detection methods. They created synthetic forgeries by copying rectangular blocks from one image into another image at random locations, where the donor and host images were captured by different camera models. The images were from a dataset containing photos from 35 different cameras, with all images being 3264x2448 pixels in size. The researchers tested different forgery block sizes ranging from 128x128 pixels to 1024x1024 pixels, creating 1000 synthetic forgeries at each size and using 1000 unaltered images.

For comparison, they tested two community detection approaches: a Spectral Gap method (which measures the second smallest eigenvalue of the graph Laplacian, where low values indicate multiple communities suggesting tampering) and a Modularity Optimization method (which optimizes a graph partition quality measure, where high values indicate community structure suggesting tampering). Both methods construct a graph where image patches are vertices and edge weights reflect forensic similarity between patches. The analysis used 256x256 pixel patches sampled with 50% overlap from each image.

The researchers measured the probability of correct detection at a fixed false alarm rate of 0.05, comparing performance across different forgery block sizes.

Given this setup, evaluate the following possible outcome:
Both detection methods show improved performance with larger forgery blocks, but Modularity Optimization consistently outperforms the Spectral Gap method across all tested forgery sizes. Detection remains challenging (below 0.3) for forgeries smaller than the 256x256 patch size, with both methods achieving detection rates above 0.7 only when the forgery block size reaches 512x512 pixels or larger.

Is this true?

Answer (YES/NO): NO